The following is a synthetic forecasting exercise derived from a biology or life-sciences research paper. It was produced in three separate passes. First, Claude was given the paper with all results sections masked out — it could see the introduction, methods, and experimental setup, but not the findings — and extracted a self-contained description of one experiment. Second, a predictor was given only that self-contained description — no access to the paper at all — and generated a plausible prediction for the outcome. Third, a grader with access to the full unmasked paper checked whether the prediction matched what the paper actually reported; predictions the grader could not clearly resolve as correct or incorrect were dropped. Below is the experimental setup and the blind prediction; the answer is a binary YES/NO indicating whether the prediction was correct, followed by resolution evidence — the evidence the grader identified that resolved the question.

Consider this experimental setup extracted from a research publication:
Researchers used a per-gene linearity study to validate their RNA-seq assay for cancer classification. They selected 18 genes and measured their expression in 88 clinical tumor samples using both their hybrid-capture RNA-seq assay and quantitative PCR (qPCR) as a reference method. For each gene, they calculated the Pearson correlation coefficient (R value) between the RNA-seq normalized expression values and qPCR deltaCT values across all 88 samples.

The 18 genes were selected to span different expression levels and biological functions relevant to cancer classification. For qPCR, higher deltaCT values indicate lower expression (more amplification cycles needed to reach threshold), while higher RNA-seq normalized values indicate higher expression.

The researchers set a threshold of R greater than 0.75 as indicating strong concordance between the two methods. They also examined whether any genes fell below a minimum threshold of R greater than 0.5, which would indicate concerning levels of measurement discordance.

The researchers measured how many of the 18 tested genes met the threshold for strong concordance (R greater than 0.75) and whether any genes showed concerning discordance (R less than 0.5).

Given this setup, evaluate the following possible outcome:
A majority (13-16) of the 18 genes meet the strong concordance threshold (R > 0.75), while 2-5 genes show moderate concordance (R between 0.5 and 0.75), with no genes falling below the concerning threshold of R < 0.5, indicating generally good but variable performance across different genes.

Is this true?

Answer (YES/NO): YES